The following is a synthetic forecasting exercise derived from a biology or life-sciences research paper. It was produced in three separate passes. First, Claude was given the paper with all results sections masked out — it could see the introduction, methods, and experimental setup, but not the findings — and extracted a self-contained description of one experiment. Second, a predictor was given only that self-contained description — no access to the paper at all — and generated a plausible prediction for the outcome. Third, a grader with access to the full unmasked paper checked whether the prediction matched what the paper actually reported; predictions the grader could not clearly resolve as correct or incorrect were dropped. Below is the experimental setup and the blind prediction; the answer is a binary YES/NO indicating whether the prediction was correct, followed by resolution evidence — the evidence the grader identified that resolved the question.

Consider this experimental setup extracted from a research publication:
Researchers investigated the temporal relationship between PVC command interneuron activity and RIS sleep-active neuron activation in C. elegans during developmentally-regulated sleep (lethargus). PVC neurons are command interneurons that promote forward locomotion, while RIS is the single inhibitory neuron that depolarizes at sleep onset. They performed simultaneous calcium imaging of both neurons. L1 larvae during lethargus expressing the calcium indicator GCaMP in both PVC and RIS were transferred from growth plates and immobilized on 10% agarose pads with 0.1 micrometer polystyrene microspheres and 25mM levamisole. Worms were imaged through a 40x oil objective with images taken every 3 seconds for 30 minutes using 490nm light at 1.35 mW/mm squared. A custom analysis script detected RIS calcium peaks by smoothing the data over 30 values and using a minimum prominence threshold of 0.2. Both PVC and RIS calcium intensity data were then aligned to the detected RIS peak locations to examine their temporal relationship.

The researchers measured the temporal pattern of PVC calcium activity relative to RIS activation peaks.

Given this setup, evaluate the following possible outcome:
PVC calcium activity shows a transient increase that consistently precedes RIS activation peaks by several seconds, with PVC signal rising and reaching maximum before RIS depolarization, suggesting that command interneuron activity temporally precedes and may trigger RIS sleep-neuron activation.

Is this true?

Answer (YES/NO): YES